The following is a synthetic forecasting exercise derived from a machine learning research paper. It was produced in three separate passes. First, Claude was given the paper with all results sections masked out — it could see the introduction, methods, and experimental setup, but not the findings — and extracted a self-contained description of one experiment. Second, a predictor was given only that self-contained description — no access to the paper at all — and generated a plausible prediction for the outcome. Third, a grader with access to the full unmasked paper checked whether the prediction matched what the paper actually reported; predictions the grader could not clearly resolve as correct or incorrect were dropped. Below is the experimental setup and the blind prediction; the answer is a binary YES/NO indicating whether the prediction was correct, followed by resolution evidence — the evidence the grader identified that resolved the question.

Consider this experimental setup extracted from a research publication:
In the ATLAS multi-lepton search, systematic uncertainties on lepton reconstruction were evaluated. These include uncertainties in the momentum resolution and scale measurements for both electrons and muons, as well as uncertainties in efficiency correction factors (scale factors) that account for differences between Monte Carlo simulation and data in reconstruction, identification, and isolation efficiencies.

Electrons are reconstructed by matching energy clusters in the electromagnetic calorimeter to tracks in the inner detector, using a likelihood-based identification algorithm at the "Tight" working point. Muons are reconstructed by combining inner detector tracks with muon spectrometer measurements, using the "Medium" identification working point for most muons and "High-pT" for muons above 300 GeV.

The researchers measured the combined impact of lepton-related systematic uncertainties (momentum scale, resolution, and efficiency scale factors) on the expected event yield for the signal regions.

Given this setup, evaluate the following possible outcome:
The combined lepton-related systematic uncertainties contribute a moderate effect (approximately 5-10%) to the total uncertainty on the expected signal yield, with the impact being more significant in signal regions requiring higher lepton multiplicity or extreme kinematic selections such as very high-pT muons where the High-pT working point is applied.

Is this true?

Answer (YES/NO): NO